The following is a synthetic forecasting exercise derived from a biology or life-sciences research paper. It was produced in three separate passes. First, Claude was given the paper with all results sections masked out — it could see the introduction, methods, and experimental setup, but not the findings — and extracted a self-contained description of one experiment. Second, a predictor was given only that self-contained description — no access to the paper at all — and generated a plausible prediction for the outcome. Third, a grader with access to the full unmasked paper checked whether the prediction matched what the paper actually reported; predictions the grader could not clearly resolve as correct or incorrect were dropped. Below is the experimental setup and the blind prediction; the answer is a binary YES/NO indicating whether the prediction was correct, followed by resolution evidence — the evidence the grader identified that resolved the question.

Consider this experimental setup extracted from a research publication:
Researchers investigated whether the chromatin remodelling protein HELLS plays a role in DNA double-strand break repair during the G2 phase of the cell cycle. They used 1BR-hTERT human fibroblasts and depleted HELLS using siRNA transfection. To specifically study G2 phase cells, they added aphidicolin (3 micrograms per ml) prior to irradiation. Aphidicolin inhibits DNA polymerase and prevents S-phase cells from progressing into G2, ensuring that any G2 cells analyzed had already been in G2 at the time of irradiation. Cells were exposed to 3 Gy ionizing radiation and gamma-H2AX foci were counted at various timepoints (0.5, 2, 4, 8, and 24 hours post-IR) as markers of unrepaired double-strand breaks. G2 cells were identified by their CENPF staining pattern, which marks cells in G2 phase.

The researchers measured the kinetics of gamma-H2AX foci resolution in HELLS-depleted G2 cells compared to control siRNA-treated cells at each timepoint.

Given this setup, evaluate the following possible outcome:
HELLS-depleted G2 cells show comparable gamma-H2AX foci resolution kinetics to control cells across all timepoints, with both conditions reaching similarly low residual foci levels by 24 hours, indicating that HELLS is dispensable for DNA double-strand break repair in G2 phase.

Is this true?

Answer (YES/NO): NO